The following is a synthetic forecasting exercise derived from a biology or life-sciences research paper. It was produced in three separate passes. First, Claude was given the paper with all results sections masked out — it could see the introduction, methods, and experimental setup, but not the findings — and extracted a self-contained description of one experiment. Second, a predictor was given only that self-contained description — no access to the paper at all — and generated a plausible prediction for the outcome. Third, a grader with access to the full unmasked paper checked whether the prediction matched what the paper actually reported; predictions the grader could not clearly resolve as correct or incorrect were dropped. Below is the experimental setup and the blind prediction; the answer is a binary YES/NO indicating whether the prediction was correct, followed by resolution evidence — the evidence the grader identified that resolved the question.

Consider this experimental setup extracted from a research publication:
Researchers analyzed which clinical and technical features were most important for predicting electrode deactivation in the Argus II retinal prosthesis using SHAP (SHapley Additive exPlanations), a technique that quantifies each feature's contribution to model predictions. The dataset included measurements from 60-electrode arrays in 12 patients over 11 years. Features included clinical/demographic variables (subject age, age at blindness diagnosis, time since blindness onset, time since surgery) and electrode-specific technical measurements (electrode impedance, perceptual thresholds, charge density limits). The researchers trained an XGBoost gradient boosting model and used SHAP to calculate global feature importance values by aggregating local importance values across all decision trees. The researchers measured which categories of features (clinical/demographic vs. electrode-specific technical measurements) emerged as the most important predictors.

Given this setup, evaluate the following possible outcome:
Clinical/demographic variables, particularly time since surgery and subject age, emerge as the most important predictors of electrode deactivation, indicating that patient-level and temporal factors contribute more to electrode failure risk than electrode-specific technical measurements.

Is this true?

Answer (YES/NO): NO